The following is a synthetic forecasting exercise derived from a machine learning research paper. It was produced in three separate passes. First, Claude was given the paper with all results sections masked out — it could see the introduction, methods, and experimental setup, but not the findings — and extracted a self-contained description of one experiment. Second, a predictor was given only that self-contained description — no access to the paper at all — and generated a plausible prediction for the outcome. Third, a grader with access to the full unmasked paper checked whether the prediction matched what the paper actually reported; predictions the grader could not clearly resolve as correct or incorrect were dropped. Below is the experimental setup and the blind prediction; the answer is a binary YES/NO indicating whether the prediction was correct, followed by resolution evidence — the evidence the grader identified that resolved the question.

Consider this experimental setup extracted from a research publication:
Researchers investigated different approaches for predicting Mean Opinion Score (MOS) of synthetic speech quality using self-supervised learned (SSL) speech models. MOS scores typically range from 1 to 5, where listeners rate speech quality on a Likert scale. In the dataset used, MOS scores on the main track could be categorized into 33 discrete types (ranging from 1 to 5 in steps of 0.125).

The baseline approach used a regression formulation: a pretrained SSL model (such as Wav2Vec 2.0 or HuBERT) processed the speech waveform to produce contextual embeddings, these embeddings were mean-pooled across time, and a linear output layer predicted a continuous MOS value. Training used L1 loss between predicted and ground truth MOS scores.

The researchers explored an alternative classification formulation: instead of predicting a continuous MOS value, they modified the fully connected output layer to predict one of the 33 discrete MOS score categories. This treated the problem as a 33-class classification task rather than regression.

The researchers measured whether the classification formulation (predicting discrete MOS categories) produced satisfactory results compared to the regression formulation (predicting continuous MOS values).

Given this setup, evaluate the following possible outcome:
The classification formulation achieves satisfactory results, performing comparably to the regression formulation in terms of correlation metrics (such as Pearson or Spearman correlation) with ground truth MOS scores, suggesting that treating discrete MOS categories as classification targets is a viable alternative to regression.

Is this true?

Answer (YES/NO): NO